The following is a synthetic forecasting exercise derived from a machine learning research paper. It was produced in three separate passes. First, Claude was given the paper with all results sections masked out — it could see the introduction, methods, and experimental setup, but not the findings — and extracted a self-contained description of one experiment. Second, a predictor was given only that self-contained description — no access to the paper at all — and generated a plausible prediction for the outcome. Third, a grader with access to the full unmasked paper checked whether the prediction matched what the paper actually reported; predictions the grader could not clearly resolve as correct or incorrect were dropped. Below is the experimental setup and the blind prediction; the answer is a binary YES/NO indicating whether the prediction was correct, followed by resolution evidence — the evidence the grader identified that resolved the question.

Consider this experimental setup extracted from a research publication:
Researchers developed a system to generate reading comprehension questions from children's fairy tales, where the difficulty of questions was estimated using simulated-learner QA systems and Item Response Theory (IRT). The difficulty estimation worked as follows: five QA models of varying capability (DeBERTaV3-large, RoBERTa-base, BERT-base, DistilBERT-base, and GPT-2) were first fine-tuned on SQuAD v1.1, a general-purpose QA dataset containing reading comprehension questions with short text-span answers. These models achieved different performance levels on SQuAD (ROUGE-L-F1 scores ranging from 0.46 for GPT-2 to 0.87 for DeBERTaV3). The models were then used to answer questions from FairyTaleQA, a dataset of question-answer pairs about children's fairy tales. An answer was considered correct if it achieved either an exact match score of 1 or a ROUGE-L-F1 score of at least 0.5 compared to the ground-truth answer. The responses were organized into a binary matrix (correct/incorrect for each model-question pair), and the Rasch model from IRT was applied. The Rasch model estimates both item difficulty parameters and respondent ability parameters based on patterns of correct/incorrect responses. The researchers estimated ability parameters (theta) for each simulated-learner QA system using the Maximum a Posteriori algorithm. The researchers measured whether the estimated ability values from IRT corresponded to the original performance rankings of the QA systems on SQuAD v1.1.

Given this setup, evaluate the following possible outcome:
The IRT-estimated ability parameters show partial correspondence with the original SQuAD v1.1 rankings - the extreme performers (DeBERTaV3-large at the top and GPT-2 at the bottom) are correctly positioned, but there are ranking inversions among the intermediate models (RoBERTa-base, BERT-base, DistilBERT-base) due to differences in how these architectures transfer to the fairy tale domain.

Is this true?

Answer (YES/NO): NO